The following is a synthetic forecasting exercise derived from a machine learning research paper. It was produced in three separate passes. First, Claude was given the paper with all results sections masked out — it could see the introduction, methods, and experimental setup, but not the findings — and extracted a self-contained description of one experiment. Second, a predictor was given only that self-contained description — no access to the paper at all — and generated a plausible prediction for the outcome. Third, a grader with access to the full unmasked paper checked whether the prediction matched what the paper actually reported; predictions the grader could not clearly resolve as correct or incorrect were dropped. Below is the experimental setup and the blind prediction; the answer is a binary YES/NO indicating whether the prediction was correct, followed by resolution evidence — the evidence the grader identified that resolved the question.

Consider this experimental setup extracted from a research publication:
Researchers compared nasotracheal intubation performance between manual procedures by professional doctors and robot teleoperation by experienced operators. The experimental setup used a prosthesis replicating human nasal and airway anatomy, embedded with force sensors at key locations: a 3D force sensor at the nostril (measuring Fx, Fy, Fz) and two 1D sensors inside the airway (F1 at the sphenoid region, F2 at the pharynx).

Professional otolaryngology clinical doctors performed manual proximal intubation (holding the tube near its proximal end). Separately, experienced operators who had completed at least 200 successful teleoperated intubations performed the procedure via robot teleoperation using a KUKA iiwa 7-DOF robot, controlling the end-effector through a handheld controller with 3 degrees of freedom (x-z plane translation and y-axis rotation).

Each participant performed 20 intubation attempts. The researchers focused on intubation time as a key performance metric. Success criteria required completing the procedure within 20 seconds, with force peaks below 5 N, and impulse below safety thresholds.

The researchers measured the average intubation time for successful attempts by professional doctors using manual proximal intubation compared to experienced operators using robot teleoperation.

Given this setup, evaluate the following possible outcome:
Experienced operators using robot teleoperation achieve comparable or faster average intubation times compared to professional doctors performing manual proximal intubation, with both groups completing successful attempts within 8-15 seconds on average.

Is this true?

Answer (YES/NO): NO